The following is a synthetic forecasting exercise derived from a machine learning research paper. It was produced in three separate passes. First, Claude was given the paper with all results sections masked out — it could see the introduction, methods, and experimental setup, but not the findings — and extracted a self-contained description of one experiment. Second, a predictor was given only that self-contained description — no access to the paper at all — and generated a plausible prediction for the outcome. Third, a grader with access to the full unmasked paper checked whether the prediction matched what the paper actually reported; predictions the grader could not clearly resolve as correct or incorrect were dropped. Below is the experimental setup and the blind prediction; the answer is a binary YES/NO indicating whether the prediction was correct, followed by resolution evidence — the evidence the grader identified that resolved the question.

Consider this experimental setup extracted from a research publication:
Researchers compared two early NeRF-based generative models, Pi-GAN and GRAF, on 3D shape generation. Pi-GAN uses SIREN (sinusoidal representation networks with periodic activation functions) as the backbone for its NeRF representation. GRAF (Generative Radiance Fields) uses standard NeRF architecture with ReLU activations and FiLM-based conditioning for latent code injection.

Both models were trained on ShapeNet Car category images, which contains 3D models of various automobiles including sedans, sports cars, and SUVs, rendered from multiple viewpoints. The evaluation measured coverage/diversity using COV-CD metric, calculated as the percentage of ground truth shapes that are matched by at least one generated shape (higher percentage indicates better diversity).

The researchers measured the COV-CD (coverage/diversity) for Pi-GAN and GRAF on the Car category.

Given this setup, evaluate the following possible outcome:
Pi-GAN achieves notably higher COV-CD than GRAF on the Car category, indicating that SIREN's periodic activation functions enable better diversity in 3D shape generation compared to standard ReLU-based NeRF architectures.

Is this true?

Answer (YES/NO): NO